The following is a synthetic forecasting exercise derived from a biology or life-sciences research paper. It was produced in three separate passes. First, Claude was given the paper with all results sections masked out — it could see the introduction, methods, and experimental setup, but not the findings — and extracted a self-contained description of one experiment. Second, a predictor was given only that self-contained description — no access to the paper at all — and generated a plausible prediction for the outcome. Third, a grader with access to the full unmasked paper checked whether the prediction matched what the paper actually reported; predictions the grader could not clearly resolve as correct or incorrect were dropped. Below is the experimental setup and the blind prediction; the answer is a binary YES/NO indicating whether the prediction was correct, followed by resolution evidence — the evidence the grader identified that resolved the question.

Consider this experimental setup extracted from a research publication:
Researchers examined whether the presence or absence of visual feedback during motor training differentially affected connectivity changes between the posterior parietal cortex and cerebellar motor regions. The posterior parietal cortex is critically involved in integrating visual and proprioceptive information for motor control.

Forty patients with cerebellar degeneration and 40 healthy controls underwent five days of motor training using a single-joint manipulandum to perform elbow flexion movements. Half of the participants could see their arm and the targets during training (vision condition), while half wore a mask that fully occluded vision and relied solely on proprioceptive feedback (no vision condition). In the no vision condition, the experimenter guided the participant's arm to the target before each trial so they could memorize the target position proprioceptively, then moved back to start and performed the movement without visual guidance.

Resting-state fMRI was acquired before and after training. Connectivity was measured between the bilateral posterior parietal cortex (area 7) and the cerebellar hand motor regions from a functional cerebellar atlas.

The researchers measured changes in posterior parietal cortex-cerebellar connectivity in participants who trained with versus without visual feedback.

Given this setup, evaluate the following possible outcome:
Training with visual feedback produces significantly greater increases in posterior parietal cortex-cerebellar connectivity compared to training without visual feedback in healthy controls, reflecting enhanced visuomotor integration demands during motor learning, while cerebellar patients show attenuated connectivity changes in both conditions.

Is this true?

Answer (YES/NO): NO